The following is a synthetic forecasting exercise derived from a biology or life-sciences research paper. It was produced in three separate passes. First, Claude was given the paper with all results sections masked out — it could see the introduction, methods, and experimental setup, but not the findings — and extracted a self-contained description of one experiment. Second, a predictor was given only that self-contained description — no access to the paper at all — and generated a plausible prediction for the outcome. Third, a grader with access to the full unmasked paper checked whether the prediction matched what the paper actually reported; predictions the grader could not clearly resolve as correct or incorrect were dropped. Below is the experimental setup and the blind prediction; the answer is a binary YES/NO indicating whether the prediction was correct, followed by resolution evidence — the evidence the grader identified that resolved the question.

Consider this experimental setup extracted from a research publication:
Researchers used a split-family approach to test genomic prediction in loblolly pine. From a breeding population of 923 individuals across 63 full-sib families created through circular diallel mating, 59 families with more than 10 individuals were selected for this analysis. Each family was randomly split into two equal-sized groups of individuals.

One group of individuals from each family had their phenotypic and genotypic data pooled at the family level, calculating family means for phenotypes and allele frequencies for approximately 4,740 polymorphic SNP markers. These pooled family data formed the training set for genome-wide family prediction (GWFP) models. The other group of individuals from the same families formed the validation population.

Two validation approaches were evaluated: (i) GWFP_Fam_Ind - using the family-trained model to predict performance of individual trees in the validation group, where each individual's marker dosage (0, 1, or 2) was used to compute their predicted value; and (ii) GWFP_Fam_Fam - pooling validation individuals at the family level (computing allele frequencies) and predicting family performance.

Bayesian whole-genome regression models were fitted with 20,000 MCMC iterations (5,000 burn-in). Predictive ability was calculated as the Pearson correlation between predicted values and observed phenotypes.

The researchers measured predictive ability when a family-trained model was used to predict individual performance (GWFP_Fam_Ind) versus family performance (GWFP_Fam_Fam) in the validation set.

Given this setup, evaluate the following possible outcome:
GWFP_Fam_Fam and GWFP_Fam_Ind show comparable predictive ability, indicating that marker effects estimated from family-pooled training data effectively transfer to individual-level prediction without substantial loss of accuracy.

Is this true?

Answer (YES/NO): NO